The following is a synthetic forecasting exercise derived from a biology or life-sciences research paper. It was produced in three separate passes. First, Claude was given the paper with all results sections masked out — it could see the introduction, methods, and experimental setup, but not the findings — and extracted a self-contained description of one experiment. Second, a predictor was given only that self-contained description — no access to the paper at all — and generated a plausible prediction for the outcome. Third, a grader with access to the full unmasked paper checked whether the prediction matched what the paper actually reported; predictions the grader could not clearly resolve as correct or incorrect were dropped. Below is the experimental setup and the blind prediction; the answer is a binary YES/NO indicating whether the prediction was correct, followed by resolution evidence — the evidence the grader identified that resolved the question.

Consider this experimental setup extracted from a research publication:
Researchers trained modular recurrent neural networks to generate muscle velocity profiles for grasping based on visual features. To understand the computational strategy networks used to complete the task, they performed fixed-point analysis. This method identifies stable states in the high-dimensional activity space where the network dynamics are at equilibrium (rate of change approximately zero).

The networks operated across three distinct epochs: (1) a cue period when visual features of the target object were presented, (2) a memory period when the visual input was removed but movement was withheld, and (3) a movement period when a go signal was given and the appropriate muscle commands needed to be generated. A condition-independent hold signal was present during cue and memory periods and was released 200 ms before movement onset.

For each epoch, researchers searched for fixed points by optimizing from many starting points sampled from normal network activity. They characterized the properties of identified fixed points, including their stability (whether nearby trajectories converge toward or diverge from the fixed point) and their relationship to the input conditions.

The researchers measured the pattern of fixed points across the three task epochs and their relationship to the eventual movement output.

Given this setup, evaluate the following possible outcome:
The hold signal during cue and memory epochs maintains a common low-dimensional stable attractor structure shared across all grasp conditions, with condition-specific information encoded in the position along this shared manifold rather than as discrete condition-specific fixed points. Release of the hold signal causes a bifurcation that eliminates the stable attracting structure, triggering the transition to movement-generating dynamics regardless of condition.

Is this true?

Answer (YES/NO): NO